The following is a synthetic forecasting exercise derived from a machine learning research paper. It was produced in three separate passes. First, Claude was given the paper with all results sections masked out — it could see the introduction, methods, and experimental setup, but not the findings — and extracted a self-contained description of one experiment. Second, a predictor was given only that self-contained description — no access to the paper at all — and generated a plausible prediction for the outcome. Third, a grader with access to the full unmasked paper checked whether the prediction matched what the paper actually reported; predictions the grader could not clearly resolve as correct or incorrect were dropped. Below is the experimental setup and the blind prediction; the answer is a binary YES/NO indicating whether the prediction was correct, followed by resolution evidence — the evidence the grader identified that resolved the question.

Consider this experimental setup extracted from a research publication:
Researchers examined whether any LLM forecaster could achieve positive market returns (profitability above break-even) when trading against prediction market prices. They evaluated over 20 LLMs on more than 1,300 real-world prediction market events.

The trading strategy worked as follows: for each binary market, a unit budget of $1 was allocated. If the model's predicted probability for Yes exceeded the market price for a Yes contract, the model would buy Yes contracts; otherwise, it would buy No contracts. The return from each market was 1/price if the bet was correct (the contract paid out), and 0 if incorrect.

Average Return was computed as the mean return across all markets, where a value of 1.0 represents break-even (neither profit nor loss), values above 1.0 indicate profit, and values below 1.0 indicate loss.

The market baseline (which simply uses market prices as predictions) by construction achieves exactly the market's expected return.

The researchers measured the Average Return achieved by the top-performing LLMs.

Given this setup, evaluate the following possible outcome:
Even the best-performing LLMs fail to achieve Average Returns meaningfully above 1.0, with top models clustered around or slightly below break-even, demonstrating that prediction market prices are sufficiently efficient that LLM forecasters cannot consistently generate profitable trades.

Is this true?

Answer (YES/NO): YES